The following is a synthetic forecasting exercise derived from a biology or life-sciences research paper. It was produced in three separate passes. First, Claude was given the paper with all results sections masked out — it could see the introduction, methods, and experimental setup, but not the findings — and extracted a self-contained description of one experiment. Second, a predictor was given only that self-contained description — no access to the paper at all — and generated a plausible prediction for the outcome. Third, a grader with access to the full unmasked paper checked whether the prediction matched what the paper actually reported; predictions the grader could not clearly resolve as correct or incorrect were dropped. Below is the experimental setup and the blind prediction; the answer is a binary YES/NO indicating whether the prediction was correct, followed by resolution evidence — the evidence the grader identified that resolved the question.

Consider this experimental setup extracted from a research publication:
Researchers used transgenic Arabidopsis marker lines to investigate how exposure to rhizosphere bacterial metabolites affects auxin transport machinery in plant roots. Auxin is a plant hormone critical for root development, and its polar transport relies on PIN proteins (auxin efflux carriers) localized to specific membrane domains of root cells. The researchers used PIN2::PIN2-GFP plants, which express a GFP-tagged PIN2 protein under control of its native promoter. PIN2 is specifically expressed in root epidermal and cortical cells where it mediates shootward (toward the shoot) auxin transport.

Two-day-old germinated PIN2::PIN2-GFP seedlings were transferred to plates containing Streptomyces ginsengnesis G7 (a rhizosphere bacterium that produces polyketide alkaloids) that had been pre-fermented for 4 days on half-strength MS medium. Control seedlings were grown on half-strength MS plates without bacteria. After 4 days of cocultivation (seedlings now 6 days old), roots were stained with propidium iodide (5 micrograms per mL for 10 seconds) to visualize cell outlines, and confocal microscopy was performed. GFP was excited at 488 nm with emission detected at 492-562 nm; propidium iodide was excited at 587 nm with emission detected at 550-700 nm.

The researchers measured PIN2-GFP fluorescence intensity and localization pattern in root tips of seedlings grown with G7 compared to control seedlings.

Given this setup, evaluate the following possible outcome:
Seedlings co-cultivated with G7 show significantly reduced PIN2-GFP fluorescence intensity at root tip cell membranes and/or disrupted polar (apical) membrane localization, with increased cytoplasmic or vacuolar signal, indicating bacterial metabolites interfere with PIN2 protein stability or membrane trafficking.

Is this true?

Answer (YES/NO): YES